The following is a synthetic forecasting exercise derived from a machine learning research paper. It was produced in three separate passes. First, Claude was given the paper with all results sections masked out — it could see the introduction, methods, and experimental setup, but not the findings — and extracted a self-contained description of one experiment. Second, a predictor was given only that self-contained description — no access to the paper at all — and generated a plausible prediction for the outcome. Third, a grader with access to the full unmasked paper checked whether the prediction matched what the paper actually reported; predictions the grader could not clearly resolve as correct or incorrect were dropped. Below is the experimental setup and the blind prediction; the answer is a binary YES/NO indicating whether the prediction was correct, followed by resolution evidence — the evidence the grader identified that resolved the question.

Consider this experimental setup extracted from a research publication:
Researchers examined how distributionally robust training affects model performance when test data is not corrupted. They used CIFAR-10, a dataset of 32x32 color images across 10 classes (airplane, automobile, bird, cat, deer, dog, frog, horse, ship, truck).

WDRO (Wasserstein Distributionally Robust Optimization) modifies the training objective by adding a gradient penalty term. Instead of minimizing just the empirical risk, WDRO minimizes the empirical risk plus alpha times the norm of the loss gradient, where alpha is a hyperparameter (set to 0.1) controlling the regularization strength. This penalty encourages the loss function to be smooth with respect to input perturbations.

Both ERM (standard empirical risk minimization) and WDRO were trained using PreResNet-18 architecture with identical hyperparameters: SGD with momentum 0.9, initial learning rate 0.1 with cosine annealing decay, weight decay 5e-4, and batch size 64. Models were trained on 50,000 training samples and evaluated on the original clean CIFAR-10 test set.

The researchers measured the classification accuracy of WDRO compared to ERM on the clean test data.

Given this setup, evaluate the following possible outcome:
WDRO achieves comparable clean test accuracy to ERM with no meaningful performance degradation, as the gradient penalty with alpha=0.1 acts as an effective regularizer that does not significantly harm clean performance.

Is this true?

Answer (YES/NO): NO